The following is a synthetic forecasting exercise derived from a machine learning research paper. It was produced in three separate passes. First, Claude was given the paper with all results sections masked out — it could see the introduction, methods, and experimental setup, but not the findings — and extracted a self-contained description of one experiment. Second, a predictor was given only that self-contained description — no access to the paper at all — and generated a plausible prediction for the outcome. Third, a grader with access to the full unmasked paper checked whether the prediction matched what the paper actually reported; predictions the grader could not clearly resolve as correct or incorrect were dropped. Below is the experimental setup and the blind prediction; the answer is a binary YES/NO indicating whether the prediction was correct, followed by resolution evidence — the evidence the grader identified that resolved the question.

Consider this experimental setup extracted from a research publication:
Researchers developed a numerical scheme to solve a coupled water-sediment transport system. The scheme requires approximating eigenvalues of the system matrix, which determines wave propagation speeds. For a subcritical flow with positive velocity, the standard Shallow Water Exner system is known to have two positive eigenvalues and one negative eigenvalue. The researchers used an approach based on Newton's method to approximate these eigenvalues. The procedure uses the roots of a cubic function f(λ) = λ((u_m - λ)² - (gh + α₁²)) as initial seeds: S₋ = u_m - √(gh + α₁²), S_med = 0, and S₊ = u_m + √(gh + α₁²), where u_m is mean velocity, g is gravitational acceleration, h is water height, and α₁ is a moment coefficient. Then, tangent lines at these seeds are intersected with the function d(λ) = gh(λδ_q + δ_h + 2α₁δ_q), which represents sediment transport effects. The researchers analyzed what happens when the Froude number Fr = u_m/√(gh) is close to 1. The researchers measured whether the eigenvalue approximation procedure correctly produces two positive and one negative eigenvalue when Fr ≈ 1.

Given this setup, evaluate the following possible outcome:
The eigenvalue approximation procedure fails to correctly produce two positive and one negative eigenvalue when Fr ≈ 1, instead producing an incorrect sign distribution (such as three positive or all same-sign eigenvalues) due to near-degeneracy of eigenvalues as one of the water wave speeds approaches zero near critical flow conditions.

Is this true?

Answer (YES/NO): YES